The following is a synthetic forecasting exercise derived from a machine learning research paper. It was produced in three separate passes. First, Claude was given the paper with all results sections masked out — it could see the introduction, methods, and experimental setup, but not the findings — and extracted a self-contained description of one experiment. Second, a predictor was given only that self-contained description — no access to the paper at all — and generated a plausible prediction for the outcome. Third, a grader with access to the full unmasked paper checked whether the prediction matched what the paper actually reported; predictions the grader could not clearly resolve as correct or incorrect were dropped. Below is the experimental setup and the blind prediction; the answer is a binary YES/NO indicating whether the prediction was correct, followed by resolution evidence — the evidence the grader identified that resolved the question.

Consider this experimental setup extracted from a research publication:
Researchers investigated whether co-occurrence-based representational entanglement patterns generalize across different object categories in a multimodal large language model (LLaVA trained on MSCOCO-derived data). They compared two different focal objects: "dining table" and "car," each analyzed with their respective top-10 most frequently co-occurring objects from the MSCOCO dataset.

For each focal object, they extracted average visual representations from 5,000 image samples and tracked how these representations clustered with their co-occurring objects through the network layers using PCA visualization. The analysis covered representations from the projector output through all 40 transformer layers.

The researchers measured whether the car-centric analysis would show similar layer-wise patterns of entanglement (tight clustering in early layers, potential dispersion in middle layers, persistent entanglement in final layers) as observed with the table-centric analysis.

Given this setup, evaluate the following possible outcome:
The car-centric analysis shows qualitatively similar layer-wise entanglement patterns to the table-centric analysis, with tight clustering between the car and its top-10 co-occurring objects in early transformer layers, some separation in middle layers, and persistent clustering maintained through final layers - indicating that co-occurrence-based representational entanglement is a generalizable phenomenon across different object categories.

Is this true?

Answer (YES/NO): YES